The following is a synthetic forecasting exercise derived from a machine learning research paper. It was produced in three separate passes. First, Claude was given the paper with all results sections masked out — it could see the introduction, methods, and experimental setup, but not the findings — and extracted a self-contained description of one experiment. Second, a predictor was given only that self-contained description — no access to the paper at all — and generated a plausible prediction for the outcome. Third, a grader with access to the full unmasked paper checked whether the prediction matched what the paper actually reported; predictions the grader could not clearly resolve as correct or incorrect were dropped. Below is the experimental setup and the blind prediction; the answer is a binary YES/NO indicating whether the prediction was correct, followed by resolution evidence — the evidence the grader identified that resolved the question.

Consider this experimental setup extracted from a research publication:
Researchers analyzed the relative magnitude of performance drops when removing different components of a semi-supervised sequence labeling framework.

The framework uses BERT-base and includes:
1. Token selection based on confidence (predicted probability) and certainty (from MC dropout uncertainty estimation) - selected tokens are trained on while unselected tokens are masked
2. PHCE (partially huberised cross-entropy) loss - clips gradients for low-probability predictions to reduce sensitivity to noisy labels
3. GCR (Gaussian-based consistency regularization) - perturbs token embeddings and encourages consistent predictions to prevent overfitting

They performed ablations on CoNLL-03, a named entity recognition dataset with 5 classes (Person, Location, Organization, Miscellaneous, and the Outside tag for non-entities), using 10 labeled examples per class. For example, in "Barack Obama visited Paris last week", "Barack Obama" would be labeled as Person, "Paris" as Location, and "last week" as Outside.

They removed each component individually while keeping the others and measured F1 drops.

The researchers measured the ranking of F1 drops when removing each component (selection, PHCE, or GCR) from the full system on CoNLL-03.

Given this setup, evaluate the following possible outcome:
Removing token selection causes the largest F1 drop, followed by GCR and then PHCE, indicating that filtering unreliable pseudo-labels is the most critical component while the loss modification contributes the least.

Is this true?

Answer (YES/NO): YES